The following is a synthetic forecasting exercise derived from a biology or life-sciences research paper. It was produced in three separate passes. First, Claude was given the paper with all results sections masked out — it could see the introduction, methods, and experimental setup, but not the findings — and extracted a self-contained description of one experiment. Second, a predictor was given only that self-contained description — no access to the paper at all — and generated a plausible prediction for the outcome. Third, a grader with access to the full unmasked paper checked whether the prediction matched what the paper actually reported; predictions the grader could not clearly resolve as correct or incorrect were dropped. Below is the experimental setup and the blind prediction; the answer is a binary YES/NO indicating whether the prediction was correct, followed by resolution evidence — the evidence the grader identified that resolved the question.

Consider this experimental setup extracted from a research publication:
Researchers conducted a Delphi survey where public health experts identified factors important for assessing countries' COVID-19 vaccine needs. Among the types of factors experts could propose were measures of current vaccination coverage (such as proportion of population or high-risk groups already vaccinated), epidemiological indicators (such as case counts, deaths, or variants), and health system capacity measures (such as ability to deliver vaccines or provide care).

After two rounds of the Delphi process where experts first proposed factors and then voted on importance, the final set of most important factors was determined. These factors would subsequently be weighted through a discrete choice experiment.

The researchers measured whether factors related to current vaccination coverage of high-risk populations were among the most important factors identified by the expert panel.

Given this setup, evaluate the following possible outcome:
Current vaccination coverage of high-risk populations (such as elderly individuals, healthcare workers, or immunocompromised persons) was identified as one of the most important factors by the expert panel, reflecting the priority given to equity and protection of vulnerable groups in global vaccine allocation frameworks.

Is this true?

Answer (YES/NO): YES